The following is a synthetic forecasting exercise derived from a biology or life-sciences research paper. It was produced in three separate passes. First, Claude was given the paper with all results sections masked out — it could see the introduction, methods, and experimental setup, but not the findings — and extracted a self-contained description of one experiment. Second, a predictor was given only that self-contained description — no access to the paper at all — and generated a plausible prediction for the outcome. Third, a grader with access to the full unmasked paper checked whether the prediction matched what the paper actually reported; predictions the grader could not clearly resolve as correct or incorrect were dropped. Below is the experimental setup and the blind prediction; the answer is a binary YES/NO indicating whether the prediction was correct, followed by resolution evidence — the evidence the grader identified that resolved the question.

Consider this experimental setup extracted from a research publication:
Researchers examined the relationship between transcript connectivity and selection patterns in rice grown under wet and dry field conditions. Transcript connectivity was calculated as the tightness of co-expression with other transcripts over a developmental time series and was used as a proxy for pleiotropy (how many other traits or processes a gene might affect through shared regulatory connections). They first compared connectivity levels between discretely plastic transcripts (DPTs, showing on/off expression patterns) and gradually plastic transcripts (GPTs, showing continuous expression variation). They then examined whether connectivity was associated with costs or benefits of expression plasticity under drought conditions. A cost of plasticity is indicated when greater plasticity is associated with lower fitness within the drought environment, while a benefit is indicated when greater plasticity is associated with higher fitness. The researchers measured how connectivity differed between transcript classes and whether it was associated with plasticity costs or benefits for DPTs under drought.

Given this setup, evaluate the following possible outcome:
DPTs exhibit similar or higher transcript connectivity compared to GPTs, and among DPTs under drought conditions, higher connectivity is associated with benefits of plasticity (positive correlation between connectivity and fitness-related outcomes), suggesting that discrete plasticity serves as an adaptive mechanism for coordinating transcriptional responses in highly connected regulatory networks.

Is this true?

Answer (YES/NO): NO